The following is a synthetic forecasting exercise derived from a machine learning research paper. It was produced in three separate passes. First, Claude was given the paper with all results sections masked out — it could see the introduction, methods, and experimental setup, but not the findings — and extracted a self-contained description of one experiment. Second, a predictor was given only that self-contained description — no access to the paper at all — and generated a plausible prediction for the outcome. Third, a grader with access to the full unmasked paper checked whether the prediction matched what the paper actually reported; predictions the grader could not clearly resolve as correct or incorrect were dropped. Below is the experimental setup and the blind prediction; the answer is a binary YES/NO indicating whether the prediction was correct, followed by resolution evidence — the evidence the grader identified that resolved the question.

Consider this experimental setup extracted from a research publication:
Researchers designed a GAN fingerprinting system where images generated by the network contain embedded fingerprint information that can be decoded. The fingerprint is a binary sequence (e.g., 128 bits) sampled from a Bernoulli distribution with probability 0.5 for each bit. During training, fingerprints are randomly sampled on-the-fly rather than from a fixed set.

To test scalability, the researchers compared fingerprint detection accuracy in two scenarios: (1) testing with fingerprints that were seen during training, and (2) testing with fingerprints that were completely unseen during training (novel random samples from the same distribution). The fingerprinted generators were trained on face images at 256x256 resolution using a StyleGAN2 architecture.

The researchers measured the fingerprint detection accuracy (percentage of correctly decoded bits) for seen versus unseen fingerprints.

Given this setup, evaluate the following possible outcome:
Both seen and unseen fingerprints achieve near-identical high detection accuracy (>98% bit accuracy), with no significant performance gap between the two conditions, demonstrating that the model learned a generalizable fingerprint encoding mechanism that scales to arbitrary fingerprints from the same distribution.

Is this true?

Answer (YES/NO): YES